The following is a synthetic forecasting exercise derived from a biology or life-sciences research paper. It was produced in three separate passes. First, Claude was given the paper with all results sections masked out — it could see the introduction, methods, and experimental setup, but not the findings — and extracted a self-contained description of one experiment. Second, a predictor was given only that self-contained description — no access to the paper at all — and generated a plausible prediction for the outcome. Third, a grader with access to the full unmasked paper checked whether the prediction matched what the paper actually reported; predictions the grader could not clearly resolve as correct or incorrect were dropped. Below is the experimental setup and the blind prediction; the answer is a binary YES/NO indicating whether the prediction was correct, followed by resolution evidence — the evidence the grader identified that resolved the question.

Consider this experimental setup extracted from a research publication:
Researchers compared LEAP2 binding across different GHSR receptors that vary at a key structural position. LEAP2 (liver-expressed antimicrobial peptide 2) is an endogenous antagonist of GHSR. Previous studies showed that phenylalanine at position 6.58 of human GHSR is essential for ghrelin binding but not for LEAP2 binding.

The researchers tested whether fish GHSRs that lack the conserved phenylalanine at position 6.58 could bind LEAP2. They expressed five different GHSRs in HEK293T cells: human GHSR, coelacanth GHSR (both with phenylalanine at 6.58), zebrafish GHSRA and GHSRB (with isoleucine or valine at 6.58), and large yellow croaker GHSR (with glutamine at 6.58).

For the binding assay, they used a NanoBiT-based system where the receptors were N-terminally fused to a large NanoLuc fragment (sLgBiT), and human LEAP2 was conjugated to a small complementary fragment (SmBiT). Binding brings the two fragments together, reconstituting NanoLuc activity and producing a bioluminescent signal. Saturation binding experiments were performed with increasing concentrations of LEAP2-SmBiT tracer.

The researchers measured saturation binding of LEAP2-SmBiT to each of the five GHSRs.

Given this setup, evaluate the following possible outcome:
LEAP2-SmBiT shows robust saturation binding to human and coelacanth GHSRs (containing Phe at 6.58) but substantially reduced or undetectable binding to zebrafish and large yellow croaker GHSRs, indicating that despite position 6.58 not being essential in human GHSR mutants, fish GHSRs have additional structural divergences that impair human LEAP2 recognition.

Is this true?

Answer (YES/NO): NO